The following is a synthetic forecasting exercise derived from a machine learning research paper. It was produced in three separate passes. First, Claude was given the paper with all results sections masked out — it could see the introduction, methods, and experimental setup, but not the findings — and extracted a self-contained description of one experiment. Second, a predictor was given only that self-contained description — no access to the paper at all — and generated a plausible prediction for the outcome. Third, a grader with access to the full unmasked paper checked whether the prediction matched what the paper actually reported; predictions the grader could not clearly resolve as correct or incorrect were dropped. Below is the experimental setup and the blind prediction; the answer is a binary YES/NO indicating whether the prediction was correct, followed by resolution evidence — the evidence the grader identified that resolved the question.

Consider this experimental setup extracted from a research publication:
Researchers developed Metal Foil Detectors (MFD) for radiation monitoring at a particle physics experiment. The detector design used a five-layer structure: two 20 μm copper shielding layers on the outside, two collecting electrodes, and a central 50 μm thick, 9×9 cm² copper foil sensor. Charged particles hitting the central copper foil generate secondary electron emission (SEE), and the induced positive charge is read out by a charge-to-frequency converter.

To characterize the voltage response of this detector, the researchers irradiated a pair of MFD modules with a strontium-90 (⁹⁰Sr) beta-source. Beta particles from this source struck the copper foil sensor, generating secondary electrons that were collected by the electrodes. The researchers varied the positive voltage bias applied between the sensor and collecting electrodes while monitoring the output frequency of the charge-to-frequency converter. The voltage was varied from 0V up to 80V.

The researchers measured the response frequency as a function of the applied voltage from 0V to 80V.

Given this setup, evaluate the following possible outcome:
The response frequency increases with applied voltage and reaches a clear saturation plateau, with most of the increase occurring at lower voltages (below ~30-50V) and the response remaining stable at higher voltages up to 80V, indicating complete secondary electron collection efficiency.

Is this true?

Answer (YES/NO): YES